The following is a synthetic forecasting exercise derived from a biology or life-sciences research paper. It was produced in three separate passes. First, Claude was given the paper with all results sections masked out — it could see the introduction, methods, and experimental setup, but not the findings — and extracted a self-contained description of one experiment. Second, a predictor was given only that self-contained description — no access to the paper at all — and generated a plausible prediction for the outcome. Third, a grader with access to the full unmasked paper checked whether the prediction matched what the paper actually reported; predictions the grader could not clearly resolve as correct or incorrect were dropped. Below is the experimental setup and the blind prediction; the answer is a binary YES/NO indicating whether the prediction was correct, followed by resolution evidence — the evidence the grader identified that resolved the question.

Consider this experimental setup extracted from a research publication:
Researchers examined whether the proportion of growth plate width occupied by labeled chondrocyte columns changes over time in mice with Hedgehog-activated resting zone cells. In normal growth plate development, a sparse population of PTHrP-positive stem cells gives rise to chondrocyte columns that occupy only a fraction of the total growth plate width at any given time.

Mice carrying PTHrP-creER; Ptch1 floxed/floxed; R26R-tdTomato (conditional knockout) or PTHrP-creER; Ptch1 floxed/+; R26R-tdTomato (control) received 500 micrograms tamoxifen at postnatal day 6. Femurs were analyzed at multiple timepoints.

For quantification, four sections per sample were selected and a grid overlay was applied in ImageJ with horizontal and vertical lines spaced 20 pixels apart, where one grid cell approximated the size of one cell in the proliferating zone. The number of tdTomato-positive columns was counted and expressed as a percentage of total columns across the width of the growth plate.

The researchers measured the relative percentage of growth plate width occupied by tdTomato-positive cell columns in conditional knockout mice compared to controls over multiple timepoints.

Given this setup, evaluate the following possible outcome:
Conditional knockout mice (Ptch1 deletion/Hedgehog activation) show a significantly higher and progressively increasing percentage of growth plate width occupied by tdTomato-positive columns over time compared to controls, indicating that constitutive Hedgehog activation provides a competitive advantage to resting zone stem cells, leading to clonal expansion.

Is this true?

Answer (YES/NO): NO